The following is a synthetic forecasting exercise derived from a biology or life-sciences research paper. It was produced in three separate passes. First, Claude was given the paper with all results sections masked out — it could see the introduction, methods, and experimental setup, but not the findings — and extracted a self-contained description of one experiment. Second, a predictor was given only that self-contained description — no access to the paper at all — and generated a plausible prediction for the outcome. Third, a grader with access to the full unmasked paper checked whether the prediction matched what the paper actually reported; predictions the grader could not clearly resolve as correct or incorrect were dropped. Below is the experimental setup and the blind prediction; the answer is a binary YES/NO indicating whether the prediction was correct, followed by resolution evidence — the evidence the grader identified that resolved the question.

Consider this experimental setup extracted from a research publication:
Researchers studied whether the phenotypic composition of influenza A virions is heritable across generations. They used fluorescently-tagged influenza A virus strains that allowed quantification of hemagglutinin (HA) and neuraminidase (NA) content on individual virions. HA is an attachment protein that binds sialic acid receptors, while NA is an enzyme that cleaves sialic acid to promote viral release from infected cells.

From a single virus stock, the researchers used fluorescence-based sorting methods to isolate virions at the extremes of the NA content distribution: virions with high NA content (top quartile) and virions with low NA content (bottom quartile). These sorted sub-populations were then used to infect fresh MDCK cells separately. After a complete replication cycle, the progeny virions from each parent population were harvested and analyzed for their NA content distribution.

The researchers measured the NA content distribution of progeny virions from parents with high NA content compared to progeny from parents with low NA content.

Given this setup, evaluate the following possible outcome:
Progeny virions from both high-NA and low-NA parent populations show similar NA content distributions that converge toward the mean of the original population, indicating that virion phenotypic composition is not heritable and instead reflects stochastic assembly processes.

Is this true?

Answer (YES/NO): YES